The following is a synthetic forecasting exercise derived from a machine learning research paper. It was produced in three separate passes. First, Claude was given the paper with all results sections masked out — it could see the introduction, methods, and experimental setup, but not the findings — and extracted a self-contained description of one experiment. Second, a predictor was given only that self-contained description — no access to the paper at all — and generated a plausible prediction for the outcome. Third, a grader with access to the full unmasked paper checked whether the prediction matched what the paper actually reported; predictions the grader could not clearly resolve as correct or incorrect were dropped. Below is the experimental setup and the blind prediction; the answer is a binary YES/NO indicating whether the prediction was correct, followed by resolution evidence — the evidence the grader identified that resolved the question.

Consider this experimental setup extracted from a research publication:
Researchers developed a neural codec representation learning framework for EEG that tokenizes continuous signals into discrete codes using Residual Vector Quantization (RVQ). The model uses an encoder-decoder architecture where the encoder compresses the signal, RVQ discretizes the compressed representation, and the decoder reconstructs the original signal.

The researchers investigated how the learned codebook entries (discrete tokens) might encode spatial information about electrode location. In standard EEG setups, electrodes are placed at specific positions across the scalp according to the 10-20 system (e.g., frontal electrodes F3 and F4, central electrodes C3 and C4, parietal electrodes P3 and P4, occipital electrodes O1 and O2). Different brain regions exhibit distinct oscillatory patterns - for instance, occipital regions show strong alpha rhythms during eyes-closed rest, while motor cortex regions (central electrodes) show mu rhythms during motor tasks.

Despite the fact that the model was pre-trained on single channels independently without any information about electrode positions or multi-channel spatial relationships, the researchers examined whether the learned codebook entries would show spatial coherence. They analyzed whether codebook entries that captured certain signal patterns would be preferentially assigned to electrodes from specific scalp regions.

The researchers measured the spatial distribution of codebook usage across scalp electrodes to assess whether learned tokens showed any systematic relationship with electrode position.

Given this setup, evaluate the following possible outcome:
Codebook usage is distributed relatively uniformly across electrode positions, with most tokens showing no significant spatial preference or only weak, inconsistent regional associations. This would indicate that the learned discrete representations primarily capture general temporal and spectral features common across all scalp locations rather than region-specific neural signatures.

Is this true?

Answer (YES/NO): NO